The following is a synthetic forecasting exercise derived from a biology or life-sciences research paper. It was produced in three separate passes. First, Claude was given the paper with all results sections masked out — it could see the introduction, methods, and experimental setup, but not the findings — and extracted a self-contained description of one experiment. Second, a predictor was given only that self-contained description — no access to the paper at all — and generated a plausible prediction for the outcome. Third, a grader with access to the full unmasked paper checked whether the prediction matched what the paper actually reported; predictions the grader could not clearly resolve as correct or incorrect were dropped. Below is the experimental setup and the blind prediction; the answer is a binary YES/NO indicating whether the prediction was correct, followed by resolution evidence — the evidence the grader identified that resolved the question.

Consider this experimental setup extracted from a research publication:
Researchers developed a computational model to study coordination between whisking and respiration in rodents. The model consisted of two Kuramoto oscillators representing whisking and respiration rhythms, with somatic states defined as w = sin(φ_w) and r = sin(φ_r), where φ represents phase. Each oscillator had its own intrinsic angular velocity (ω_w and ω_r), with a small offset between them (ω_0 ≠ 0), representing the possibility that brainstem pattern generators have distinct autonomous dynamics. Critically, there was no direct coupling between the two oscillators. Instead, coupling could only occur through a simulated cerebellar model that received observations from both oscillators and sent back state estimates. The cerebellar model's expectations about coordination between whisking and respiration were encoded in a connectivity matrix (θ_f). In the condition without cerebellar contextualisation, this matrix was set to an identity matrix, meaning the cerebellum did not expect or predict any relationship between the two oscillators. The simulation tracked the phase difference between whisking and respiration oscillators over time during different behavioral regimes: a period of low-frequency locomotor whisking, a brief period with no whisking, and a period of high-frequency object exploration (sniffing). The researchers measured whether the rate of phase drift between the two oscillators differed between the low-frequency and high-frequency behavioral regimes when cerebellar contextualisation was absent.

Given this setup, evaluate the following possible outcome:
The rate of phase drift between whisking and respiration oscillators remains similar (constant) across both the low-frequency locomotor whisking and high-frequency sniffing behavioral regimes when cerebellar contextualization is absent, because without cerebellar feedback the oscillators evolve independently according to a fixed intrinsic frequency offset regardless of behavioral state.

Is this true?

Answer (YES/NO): NO